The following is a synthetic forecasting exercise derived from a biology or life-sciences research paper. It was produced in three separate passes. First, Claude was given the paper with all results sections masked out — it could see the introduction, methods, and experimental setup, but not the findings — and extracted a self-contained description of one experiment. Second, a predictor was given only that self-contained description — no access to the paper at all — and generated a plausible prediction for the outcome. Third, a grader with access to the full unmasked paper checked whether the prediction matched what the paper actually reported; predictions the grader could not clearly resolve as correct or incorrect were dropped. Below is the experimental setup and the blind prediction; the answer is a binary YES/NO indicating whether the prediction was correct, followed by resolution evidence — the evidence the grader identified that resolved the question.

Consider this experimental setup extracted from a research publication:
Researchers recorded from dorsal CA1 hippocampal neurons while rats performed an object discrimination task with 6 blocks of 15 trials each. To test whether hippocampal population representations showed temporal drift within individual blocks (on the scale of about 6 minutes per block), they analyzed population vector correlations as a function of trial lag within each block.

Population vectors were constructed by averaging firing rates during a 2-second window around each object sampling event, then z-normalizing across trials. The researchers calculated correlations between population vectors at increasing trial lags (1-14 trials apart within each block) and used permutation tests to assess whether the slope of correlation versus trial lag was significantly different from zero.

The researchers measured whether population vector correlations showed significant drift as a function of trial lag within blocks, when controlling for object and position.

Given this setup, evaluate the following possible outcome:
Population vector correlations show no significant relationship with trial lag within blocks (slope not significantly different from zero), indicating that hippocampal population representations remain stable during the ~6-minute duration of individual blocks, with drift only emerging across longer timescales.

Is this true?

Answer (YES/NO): NO